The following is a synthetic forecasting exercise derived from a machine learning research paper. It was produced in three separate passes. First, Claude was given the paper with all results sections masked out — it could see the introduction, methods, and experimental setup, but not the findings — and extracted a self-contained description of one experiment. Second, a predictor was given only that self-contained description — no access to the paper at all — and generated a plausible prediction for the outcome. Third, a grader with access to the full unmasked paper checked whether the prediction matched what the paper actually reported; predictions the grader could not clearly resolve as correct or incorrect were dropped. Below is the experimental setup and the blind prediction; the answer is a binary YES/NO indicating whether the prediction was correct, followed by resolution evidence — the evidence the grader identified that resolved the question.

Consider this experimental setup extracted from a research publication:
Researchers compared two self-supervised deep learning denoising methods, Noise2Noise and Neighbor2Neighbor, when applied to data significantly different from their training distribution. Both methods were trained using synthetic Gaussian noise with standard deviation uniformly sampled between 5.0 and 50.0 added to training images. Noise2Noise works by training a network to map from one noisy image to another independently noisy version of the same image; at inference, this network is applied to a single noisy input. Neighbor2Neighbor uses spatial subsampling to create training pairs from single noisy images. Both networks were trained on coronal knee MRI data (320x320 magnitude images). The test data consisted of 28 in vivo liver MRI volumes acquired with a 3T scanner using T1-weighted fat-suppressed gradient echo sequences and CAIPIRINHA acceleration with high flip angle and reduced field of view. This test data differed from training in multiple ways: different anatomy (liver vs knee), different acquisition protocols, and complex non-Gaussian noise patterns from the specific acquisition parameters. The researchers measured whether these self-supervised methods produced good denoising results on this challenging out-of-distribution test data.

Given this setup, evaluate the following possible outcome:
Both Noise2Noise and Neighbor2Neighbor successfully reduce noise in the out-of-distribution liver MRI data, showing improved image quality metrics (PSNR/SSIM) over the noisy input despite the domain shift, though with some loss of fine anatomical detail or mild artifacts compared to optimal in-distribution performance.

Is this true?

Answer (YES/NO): NO